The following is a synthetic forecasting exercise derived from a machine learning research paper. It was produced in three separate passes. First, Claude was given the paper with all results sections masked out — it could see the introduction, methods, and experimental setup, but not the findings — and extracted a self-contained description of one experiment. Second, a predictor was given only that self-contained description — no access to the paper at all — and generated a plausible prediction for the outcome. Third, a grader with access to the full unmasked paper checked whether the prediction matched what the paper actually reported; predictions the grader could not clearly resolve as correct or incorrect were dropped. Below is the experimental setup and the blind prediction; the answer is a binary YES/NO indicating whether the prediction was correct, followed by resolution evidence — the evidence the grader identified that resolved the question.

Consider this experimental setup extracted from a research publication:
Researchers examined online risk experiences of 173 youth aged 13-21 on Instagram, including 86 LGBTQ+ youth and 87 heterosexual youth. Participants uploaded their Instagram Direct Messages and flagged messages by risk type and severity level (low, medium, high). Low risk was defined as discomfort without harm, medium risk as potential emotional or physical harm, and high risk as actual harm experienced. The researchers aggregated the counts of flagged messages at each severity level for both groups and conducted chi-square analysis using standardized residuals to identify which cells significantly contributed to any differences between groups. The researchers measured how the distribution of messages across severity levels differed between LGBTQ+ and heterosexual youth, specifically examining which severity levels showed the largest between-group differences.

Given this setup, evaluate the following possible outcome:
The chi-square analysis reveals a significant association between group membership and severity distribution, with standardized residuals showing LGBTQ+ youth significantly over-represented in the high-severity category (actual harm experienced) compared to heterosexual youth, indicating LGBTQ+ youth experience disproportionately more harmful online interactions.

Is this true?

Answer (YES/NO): YES